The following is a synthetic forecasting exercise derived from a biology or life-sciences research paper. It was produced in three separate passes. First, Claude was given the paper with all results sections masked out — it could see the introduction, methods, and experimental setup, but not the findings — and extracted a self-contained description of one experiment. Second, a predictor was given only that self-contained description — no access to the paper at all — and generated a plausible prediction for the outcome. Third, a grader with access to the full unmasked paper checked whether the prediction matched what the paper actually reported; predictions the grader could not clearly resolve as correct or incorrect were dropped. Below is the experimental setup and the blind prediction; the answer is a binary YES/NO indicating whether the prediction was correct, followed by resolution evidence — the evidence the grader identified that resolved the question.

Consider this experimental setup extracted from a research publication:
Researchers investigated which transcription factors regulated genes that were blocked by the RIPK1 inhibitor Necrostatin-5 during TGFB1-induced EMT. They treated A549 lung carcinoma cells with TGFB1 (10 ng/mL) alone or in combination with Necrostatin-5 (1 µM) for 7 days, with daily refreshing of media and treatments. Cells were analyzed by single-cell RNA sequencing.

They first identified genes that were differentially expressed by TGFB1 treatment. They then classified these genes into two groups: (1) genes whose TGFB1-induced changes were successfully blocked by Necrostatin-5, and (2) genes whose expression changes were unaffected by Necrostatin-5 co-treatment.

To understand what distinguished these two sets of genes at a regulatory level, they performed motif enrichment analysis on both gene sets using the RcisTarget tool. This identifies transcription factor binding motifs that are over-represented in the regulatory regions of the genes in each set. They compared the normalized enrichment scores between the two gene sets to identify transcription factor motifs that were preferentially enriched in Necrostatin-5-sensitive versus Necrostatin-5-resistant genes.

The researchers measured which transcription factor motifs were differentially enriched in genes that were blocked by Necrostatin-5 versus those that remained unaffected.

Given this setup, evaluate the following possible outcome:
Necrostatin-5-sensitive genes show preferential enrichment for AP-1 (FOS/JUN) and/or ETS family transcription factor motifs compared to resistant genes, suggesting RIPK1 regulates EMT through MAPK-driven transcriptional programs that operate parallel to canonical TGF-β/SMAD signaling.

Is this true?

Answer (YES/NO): YES